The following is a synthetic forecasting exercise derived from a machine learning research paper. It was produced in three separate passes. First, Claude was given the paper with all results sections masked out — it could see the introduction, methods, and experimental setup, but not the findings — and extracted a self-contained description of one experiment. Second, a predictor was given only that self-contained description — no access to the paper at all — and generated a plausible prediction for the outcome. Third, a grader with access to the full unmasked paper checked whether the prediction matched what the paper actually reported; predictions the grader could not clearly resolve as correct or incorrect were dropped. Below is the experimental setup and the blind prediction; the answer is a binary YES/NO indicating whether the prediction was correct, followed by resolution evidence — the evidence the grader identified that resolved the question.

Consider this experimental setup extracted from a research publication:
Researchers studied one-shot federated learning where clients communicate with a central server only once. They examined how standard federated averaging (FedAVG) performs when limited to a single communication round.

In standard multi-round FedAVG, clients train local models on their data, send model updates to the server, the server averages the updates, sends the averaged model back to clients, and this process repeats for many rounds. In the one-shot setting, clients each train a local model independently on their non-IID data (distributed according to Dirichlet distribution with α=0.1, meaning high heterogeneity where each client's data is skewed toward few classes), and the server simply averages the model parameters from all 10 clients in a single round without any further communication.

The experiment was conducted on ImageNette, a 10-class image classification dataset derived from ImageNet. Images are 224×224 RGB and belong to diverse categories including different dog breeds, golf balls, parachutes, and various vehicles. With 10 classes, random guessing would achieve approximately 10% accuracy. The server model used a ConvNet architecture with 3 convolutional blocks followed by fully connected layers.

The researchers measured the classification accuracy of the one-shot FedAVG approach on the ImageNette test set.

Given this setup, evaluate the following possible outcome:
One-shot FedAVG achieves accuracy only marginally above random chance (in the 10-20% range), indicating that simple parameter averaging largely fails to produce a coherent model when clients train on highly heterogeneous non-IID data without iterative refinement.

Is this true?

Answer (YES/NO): YES